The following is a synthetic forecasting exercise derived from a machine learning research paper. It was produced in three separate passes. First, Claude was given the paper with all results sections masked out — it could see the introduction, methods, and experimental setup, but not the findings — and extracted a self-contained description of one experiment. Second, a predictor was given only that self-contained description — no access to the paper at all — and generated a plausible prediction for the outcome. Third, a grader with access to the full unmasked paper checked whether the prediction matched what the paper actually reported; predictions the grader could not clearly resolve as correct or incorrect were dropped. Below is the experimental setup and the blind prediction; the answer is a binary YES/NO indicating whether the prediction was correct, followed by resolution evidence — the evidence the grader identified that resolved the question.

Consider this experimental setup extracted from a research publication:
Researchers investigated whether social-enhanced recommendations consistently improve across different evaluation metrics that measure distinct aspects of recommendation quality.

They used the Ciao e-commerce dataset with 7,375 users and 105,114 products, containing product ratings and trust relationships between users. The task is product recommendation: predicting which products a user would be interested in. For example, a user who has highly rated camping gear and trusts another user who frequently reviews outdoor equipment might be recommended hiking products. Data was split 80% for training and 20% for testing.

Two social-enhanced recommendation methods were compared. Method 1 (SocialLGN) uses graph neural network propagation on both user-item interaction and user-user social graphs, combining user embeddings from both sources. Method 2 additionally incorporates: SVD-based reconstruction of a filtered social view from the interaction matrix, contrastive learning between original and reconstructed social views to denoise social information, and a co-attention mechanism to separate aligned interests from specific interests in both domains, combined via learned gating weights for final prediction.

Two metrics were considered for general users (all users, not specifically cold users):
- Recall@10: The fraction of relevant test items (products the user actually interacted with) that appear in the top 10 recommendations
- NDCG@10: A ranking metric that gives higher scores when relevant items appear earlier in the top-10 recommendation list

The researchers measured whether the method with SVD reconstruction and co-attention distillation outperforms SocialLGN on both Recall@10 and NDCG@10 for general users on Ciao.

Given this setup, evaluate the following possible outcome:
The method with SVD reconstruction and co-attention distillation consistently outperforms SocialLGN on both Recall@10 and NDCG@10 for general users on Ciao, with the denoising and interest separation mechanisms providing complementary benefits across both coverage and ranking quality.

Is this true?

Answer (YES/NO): NO